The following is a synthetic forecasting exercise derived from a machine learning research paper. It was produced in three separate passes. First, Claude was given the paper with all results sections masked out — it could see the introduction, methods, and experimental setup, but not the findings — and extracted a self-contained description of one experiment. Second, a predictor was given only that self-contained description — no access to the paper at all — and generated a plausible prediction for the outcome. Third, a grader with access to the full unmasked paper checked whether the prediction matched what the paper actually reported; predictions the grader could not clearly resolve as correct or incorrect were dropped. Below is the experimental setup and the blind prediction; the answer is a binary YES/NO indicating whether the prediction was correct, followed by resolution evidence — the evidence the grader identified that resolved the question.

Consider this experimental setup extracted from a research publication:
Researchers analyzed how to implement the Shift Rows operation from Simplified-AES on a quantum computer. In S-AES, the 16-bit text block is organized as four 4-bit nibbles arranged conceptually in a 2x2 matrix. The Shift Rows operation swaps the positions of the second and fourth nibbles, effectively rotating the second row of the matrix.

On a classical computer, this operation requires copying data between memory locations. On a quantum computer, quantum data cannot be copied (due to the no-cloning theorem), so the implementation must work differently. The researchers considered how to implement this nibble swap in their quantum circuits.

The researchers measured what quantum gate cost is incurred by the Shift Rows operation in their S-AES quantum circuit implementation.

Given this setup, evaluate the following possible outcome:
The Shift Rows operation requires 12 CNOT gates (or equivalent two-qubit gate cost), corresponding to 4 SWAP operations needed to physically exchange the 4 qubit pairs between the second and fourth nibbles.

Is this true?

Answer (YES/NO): NO